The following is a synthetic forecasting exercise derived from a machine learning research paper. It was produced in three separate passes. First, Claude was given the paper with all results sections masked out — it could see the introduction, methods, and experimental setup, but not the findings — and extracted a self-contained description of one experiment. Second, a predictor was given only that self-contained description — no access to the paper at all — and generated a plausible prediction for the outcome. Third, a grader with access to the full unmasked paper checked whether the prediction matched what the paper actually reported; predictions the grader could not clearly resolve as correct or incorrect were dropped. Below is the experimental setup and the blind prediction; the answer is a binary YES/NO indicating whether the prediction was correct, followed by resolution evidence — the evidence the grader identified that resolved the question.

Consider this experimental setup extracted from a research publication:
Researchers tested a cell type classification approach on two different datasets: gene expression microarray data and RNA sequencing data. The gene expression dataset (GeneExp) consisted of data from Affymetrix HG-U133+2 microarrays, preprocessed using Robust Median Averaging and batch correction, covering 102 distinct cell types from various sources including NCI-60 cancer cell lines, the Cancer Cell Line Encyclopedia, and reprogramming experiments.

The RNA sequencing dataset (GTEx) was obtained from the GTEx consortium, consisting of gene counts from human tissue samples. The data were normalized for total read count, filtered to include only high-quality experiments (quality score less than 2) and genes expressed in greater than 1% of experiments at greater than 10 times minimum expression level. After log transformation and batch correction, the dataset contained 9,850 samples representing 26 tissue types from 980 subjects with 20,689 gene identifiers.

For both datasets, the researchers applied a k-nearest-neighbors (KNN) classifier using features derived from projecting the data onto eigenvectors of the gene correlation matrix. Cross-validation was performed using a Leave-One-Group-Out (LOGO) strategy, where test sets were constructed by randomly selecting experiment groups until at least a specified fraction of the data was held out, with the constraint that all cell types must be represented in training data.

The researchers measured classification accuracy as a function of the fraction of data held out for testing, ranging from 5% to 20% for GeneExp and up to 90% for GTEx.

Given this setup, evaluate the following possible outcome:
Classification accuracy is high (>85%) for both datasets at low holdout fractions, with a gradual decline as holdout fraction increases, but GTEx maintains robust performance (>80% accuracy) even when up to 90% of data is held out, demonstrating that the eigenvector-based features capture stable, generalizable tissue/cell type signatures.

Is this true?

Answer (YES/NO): NO